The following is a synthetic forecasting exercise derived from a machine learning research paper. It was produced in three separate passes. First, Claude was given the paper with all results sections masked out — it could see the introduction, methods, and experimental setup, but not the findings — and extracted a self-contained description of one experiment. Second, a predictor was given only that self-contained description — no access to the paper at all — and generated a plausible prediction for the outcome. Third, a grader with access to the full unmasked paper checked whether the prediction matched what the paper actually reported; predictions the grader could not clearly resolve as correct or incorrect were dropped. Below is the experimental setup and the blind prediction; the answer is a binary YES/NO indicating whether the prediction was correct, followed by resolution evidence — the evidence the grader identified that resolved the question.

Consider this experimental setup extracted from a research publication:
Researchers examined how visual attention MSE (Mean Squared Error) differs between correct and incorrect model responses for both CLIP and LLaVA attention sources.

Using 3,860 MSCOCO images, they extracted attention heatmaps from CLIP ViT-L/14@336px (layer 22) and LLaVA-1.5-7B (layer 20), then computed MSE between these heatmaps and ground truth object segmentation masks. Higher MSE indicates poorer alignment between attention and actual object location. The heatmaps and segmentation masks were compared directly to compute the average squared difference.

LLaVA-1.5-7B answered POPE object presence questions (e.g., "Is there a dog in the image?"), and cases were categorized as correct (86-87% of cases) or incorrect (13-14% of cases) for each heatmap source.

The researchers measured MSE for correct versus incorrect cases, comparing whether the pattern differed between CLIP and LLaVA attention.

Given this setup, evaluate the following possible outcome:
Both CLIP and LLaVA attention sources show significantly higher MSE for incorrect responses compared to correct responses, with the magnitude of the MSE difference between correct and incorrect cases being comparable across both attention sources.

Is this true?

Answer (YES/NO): NO